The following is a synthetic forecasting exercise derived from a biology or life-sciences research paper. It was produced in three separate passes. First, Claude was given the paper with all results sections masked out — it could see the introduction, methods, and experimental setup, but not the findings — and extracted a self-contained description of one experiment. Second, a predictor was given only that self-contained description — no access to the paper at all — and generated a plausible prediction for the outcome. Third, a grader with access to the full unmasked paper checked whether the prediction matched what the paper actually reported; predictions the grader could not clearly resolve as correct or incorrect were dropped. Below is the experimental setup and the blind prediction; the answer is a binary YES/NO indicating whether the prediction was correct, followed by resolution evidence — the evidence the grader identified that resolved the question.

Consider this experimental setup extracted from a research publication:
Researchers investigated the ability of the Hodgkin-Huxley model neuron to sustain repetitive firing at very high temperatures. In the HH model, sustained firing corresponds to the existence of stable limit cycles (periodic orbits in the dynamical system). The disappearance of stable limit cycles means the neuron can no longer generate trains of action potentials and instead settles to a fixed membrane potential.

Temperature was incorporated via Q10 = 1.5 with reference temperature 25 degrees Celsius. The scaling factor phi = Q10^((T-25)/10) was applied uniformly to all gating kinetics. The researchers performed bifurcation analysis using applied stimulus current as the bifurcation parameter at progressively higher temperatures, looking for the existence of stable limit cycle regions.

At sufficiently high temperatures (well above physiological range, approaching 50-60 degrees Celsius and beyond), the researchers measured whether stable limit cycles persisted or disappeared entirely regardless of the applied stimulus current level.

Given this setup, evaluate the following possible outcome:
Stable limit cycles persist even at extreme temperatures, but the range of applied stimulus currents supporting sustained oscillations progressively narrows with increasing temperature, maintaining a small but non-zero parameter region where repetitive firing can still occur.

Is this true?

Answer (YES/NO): NO